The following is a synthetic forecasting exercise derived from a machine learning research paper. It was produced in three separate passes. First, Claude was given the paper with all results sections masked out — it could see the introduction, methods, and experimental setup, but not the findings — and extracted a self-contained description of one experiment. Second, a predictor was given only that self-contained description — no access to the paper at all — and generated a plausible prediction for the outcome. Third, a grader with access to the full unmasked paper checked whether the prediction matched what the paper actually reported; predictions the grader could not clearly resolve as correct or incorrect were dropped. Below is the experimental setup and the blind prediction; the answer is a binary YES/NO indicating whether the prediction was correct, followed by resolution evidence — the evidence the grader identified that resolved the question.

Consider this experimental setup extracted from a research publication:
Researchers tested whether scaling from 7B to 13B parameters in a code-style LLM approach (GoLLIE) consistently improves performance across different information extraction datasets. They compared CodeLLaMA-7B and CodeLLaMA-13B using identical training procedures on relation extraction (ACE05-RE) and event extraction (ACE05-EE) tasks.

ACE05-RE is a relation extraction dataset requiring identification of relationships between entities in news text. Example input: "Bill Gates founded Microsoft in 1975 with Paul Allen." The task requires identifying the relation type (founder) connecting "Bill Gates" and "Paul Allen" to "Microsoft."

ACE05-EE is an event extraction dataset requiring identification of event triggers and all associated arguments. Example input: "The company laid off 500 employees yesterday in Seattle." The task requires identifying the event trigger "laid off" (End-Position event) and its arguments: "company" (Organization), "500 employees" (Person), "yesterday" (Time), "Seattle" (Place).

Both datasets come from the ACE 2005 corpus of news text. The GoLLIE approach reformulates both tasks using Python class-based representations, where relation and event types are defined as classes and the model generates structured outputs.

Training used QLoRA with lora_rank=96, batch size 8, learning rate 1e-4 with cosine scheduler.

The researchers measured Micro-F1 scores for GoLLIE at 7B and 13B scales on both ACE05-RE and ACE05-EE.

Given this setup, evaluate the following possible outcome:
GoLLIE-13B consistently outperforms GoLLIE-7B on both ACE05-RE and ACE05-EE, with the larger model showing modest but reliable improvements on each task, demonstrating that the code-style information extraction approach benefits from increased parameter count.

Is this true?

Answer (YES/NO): NO